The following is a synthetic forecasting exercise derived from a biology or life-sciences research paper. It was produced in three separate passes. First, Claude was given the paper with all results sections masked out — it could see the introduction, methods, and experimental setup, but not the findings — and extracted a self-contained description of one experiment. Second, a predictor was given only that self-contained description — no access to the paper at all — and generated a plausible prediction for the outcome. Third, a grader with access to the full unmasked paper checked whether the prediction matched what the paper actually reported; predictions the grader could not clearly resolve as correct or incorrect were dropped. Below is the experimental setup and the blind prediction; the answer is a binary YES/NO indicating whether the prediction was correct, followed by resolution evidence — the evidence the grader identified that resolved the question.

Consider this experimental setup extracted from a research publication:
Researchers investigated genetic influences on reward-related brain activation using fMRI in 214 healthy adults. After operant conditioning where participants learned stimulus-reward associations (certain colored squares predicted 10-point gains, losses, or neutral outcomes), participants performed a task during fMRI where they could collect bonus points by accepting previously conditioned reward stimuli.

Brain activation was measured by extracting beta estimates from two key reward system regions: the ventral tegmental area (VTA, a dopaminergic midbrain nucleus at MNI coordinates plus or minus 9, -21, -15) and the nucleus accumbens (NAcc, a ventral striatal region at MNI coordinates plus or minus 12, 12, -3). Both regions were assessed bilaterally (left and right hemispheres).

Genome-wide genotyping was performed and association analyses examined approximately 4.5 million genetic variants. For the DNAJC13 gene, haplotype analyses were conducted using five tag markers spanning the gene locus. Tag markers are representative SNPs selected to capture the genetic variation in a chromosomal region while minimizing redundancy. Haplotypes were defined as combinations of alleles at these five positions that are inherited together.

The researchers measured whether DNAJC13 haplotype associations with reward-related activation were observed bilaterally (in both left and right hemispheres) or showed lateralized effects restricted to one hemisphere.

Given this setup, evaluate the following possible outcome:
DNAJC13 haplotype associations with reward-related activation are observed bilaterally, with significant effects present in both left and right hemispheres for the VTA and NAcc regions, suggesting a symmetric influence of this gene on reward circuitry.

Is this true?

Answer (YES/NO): NO